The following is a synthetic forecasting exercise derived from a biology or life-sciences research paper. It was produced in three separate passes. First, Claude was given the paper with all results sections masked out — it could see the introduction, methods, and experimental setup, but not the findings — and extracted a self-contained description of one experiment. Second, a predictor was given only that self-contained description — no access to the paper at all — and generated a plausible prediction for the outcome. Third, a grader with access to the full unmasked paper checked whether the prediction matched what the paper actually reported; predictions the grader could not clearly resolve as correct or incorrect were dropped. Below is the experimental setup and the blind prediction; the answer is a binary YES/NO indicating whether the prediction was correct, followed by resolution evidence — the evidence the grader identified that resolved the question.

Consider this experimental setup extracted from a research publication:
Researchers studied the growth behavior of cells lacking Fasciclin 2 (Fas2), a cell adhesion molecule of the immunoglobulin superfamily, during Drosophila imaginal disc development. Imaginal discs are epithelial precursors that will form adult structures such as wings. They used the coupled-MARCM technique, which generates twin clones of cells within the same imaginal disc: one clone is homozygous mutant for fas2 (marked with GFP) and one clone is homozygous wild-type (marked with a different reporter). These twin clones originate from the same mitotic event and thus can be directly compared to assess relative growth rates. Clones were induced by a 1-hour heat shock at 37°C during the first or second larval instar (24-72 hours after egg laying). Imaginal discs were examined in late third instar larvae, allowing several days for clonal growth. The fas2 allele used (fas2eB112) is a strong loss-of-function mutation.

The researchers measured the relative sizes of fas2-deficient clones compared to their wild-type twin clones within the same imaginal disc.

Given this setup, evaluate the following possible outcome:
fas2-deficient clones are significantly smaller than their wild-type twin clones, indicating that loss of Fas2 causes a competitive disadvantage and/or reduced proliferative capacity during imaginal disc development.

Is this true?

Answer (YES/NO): YES